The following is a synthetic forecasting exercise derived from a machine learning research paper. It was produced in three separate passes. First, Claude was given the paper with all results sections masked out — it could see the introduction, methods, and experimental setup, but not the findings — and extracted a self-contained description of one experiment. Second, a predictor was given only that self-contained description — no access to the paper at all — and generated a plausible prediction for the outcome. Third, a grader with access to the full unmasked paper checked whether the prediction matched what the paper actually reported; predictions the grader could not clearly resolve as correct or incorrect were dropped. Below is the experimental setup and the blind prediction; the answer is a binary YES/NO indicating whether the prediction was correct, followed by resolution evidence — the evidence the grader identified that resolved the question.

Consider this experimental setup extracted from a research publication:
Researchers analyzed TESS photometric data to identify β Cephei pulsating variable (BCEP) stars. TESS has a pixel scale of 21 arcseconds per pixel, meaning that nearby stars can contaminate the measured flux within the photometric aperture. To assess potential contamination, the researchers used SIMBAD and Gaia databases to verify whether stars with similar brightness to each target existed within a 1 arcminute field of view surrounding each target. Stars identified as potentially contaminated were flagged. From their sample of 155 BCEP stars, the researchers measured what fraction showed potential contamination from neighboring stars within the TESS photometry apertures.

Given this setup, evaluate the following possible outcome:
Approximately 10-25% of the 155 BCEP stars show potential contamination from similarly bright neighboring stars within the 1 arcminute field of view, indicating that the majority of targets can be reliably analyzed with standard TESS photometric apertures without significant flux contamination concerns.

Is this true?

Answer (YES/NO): YES